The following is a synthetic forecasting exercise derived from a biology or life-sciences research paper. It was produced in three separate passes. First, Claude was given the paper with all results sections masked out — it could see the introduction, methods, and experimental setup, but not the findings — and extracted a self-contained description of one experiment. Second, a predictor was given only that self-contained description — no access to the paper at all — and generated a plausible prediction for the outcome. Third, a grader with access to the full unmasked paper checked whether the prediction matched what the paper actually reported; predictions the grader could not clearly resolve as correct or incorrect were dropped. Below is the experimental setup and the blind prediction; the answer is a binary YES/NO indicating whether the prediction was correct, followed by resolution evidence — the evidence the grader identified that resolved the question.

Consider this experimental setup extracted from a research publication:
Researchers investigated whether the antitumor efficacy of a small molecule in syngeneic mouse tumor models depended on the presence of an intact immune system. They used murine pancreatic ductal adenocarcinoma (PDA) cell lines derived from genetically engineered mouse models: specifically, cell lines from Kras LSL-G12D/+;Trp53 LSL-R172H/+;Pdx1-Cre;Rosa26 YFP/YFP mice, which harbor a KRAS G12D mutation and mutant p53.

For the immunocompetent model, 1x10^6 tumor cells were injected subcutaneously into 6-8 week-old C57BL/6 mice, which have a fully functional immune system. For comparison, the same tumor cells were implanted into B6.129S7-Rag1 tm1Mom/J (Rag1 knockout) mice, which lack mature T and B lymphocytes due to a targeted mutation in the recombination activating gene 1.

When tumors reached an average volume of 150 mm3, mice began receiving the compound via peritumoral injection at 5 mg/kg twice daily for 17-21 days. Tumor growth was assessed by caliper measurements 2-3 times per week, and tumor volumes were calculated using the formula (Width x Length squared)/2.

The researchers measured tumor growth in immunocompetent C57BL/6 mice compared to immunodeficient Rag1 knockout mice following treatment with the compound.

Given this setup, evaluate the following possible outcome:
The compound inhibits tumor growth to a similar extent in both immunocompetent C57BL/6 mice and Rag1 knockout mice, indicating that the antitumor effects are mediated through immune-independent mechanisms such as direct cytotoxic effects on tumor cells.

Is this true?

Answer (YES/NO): NO